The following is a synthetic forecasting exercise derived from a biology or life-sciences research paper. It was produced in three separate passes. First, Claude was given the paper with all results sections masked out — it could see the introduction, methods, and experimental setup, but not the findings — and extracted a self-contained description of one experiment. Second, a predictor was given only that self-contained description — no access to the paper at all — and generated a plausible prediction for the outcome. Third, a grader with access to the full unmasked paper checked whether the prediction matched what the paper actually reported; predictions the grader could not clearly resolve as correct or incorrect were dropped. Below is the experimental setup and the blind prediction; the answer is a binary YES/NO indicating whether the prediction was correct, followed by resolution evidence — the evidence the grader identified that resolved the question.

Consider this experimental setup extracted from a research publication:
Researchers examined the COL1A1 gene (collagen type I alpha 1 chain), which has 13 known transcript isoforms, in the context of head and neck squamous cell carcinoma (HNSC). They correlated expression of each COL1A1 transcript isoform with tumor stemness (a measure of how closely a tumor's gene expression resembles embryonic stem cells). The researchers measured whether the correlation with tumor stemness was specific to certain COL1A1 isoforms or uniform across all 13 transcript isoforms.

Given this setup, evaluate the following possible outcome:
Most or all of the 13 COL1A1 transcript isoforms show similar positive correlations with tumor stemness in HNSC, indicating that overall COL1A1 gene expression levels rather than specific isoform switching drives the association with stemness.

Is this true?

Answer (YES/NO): NO